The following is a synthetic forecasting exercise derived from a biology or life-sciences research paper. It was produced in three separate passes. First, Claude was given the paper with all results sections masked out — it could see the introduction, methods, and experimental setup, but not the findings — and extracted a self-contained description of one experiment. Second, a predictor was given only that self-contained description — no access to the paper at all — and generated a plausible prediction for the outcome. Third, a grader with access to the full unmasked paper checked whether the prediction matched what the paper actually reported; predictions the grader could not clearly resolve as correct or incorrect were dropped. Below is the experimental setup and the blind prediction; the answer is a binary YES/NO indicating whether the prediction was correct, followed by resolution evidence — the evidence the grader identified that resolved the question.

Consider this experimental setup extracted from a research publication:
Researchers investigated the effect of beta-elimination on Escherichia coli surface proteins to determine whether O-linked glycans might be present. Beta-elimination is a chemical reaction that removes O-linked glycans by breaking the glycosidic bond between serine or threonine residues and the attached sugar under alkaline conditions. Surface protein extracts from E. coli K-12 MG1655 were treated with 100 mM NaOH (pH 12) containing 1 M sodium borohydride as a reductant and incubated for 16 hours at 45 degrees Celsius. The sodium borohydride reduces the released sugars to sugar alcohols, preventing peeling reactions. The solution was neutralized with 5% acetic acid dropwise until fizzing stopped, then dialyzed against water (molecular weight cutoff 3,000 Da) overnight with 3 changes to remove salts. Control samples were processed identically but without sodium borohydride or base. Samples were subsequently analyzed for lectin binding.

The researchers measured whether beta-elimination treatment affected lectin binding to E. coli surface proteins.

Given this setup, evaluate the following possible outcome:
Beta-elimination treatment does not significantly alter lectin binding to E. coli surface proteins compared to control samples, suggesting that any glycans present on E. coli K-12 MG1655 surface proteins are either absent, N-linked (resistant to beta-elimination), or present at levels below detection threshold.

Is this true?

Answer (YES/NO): NO